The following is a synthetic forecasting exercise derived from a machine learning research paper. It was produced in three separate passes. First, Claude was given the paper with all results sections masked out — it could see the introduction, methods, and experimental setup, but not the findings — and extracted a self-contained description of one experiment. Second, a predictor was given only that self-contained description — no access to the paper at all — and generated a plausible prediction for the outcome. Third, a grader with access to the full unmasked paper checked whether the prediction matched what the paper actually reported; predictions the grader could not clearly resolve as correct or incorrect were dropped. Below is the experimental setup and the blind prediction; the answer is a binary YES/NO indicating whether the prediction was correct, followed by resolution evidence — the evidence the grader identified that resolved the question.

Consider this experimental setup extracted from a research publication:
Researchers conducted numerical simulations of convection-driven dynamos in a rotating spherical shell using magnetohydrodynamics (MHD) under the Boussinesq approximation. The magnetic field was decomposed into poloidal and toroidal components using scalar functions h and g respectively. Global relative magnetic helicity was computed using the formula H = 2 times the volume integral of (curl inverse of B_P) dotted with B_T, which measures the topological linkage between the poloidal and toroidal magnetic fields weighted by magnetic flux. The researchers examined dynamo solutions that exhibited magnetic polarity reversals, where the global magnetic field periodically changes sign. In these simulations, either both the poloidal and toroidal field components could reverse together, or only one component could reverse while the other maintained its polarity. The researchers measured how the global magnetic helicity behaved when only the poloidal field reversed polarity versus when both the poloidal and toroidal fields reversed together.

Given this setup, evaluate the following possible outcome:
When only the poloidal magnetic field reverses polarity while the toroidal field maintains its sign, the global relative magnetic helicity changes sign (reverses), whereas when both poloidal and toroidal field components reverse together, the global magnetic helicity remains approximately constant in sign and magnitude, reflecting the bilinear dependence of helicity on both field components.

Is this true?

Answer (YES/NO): NO